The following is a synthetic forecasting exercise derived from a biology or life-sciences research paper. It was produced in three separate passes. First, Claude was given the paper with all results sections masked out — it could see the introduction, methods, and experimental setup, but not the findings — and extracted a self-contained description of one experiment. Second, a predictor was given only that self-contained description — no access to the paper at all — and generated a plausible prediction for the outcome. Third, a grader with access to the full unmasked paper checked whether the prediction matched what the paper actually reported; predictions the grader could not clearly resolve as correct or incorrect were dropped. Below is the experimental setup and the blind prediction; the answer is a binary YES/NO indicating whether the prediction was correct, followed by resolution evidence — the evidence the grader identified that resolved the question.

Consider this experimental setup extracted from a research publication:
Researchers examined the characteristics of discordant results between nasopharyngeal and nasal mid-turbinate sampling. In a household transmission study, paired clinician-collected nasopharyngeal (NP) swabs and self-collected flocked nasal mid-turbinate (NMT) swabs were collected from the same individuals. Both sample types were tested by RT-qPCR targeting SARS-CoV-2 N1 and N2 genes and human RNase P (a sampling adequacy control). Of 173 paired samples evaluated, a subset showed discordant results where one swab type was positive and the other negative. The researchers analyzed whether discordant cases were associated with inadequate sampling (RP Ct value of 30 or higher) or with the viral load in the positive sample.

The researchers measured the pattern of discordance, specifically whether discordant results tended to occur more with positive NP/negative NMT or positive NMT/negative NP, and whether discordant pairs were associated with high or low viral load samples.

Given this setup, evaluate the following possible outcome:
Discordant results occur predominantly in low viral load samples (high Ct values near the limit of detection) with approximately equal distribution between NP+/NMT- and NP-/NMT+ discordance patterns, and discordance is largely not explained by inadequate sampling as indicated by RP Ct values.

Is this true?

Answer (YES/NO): NO